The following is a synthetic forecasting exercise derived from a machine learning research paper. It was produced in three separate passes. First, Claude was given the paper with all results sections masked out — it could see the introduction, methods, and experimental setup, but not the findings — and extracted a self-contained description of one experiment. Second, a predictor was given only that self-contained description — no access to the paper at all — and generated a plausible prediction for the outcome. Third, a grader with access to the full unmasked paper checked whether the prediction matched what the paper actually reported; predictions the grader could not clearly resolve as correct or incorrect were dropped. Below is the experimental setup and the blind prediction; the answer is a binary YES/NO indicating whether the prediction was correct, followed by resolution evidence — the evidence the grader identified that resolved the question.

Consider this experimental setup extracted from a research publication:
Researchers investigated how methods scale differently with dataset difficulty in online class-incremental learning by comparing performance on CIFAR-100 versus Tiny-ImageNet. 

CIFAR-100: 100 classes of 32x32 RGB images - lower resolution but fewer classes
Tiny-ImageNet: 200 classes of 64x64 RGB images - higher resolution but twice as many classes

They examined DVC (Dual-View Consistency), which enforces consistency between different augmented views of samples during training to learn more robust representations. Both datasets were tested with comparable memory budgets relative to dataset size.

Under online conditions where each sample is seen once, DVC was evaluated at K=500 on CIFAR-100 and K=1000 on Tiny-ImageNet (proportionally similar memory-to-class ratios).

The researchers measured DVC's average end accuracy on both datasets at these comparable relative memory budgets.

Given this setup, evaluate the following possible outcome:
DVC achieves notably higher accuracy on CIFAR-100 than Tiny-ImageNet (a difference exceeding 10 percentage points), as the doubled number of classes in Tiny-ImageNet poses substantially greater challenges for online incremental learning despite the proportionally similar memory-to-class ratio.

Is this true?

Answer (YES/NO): NO